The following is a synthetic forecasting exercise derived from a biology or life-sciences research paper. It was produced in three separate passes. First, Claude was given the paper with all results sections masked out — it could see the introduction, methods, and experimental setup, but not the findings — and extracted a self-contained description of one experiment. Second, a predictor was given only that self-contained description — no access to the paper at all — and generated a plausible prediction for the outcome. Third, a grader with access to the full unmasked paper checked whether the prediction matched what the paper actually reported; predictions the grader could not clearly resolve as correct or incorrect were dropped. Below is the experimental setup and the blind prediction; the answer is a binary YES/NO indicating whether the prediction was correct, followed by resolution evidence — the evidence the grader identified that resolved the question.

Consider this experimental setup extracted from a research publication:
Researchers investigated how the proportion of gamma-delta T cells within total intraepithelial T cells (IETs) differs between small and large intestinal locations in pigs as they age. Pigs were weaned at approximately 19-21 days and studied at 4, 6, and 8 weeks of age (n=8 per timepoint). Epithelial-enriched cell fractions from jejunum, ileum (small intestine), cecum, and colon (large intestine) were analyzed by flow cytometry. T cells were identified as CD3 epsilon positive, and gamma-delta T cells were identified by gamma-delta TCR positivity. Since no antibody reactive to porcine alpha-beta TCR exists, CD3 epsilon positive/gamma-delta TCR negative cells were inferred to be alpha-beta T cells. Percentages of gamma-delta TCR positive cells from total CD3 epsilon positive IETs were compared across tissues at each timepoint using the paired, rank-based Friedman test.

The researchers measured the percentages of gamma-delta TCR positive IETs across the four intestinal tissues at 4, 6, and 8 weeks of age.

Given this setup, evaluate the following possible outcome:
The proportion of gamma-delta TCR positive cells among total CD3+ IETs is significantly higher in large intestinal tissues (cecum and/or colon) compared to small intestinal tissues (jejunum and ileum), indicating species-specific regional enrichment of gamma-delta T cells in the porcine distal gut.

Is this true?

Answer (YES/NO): YES